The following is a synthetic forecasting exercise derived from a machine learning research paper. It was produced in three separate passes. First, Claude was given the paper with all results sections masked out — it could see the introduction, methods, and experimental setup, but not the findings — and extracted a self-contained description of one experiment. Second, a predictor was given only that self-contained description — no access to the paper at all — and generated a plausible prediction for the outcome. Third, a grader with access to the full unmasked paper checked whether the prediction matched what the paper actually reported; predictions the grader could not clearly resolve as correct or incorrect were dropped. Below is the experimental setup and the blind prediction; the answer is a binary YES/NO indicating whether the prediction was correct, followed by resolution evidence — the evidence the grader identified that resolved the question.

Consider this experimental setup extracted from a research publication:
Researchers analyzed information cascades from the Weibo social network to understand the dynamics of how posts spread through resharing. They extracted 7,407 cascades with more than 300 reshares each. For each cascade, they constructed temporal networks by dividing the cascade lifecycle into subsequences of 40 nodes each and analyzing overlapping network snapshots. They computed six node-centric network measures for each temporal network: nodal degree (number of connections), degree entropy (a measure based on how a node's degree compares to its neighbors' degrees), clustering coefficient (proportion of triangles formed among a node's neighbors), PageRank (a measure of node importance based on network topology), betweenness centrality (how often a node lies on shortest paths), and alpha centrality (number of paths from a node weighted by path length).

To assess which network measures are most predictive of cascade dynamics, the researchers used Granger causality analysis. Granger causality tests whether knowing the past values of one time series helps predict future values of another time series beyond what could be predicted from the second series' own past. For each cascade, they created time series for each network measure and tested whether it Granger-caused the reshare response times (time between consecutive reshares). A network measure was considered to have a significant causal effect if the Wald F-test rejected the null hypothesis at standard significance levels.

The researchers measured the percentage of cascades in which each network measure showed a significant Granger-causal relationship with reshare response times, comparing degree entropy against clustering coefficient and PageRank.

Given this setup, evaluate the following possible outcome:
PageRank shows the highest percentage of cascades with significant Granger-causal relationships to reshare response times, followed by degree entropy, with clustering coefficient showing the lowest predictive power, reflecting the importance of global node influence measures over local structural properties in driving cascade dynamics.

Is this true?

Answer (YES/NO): NO